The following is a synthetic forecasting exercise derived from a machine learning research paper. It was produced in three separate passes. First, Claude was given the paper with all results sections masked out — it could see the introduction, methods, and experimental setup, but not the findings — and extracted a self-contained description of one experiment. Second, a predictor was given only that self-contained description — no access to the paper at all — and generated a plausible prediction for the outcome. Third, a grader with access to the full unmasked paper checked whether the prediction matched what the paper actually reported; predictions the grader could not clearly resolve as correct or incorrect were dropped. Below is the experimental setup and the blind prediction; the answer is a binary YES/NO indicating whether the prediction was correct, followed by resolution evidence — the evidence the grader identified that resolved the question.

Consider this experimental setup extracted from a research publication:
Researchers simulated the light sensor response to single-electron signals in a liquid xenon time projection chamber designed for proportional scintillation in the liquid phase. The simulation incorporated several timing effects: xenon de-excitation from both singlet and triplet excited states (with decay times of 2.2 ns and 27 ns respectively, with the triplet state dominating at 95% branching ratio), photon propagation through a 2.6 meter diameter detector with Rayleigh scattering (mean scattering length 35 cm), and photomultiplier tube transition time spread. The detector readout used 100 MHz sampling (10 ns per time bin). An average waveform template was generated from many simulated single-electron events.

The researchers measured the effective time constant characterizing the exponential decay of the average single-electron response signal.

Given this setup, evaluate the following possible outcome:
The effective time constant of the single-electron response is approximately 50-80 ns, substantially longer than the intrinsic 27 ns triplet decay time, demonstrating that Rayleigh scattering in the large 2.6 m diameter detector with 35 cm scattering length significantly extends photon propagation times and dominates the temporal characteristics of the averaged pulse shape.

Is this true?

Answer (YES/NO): NO